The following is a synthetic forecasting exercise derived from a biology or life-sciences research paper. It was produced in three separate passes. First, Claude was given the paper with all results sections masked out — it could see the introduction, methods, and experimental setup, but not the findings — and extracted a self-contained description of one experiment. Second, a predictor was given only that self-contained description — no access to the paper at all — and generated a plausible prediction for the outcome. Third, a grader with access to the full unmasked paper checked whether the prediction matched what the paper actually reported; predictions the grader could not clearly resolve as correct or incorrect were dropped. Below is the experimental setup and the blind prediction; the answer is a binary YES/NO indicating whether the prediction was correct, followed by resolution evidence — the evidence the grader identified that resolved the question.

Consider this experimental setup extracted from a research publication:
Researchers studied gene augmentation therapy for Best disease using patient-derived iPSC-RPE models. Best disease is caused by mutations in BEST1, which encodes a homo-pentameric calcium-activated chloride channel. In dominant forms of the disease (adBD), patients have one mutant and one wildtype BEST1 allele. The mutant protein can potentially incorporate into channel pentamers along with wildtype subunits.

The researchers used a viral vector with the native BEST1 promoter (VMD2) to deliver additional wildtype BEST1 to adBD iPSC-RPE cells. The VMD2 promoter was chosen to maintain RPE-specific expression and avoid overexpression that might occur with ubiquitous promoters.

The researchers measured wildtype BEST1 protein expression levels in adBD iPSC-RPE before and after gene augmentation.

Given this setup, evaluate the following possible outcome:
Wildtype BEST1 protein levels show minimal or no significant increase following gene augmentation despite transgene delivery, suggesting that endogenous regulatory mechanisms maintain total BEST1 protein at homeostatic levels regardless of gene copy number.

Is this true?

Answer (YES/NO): NO